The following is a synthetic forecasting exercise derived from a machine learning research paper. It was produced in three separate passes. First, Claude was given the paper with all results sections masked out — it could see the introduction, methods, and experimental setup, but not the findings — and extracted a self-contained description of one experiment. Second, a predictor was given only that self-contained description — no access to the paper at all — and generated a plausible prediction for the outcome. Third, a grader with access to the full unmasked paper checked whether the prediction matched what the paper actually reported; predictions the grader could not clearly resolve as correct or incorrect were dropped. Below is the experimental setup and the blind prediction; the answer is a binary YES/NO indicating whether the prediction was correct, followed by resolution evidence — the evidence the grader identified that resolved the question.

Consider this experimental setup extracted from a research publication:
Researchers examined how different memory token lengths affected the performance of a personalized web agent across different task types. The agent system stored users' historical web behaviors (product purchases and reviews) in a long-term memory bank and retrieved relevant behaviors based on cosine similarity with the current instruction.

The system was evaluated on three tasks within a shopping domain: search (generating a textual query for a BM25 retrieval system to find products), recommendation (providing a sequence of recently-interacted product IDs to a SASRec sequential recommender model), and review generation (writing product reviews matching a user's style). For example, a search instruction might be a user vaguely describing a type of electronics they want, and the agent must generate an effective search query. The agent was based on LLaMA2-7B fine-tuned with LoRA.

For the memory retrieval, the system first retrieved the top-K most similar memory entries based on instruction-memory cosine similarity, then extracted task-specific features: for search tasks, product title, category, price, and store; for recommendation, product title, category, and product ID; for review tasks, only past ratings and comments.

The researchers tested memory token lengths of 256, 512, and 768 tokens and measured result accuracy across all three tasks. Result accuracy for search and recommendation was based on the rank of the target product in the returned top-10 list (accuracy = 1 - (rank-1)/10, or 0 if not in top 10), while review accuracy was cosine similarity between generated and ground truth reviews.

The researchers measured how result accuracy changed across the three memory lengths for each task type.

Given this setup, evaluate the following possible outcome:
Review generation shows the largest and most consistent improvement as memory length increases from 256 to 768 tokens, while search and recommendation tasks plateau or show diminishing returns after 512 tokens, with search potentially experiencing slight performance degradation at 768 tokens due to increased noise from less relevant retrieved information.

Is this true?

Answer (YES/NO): NO